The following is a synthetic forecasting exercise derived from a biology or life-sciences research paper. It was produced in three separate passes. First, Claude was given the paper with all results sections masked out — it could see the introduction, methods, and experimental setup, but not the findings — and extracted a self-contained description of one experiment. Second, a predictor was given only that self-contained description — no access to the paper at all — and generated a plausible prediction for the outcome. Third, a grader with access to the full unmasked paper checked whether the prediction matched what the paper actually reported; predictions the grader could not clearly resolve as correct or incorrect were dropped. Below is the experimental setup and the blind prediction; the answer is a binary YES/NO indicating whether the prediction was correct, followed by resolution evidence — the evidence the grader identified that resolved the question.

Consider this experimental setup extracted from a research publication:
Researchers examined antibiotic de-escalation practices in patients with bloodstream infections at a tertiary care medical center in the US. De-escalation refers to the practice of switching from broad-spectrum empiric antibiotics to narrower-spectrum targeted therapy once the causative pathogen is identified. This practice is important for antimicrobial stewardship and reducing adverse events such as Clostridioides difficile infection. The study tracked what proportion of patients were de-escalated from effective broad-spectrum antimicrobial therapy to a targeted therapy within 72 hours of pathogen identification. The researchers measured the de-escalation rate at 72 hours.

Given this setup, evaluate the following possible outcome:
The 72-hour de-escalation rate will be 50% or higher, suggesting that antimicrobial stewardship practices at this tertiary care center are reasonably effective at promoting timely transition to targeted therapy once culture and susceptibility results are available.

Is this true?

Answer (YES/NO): YES